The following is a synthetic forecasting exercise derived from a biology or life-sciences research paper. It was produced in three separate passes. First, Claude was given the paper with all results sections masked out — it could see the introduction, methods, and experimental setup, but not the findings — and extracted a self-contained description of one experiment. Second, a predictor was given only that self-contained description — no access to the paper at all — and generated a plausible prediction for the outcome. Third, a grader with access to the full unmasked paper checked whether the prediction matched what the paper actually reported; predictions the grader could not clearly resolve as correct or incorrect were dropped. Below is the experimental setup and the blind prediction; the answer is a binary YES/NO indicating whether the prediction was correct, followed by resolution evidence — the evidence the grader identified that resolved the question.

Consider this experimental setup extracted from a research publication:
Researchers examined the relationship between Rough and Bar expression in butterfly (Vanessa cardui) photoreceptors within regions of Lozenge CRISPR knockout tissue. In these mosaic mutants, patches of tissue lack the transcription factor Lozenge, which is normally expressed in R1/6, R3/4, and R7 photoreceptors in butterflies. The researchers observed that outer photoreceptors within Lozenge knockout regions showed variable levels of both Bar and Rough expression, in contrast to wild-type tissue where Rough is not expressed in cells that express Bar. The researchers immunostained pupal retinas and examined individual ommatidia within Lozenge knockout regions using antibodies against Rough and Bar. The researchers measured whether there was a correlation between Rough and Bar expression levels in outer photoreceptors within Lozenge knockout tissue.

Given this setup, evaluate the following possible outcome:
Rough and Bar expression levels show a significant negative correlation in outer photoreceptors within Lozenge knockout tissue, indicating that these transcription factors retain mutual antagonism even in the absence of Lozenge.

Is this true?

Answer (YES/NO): YES